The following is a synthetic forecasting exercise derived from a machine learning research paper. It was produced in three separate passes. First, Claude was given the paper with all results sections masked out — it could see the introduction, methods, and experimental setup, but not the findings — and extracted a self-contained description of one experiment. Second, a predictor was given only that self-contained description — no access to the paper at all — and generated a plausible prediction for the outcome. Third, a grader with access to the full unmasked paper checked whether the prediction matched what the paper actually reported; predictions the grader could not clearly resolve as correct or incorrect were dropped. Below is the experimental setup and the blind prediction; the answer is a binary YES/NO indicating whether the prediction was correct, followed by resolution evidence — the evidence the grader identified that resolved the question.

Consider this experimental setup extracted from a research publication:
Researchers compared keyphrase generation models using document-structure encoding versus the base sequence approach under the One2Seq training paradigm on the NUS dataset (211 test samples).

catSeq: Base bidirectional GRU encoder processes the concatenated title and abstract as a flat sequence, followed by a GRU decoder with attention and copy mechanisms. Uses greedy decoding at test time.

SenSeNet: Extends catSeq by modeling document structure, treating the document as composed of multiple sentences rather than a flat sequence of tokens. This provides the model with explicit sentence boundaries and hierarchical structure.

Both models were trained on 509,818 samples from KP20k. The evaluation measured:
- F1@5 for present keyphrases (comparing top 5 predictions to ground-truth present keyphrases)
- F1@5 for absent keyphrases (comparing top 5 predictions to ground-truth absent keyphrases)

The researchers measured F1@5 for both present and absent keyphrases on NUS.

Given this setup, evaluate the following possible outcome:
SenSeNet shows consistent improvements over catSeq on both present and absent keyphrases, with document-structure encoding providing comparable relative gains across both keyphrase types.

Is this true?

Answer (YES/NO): NO